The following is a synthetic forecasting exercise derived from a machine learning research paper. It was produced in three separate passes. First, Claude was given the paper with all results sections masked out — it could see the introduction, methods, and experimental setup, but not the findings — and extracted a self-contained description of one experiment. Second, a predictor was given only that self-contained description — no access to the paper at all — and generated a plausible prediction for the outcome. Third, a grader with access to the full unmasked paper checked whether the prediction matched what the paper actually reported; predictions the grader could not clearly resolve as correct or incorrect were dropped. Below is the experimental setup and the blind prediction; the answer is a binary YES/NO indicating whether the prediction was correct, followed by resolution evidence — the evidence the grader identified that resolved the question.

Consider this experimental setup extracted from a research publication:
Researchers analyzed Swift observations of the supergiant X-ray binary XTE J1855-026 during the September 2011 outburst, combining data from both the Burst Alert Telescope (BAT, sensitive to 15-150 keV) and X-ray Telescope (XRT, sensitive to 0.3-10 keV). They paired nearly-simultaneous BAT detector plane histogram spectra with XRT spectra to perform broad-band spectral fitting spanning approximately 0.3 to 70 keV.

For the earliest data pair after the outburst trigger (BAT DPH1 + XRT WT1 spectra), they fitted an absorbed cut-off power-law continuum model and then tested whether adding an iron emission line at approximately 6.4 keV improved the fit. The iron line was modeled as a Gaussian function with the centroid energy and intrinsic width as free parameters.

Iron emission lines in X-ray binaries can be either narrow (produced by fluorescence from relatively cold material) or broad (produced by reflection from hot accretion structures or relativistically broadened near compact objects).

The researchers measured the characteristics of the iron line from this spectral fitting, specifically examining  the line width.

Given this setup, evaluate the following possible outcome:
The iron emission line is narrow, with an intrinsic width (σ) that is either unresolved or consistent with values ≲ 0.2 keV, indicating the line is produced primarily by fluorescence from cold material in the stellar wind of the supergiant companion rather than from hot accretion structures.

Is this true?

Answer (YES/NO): YES